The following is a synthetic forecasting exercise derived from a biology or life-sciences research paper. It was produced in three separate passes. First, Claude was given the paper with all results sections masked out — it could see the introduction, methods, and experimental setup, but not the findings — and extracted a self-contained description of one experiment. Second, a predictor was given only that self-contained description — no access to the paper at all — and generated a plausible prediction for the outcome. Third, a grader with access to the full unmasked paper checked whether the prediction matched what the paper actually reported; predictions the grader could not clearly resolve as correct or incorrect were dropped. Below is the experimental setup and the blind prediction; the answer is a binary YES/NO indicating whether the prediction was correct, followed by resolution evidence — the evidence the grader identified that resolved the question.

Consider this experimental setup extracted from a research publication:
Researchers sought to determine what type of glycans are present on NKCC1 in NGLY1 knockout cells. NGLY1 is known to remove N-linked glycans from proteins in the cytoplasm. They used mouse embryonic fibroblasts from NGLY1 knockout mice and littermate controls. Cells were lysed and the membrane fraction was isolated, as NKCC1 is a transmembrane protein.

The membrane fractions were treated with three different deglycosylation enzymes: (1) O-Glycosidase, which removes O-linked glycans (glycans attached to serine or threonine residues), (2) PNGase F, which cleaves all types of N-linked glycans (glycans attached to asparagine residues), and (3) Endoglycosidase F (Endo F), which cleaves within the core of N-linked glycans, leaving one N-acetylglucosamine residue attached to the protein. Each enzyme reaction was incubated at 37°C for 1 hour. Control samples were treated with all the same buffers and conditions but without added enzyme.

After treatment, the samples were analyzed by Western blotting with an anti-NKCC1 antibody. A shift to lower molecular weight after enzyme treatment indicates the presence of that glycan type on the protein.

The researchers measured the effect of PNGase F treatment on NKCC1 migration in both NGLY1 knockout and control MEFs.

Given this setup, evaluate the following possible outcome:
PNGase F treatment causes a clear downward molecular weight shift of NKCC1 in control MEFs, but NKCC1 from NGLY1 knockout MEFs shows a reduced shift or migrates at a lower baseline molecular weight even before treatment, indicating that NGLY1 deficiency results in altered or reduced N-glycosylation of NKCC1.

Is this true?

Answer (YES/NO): NO